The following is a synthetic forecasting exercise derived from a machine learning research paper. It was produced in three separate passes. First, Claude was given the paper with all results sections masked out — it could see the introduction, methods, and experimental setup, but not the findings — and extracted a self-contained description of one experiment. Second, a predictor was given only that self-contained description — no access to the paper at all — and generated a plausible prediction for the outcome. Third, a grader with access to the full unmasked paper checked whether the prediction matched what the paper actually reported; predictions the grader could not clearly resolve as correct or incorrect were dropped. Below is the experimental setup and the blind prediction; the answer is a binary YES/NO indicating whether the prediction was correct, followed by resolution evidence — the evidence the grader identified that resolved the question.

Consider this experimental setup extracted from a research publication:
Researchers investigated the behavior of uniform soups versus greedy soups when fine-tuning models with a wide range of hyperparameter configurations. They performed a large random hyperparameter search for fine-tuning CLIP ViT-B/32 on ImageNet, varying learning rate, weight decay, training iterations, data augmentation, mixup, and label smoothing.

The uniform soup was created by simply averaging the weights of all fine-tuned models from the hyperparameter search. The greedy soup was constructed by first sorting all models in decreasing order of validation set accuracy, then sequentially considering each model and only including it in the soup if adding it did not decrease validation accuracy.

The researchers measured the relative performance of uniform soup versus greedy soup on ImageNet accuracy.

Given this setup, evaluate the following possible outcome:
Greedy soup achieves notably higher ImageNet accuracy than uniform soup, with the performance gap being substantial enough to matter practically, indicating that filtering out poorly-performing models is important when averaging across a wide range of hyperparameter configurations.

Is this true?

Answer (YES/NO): YES